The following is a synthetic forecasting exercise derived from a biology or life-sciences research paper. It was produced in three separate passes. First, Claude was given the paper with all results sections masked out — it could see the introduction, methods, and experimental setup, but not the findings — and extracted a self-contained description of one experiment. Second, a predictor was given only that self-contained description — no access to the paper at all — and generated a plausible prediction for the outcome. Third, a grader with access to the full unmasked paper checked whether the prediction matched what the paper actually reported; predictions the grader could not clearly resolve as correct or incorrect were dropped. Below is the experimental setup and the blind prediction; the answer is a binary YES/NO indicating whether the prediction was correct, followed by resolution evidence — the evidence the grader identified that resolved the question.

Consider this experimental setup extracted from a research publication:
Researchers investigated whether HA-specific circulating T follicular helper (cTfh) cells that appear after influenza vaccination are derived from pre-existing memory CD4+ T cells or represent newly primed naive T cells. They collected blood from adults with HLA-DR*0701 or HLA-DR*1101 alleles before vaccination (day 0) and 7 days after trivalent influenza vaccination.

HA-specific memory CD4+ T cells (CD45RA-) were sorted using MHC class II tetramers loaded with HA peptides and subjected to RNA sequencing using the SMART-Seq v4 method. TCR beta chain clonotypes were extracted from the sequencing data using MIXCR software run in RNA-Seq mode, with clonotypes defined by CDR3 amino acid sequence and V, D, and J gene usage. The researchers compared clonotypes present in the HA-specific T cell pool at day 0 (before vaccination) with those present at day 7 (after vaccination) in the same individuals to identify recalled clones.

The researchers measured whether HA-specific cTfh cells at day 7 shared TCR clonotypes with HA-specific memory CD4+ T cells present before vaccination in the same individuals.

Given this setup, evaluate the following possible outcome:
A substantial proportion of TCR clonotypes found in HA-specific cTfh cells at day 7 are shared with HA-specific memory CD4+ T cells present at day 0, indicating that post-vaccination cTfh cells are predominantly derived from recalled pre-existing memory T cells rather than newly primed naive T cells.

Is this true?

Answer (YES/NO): NO